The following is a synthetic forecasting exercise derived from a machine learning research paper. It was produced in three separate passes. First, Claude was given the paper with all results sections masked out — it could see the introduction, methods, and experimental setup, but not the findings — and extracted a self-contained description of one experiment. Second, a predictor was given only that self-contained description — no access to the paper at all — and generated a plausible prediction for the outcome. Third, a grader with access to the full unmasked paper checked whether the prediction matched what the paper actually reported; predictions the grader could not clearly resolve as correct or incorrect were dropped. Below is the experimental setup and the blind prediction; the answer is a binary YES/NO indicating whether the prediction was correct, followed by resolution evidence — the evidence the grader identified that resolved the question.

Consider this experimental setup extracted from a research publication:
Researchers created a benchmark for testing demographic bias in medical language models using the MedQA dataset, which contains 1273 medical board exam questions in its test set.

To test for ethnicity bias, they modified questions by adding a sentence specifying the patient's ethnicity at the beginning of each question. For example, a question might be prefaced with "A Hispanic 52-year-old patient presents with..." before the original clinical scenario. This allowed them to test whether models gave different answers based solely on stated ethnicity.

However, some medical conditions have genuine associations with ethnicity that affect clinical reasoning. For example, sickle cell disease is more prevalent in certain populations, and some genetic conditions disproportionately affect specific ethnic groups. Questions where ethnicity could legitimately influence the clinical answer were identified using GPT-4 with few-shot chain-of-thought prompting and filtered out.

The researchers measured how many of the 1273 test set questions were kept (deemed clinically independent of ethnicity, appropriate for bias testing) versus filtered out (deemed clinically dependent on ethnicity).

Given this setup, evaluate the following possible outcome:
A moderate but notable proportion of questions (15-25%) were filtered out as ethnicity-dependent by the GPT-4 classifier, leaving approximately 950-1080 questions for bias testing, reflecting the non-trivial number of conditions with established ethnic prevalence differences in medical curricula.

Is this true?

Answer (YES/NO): NO